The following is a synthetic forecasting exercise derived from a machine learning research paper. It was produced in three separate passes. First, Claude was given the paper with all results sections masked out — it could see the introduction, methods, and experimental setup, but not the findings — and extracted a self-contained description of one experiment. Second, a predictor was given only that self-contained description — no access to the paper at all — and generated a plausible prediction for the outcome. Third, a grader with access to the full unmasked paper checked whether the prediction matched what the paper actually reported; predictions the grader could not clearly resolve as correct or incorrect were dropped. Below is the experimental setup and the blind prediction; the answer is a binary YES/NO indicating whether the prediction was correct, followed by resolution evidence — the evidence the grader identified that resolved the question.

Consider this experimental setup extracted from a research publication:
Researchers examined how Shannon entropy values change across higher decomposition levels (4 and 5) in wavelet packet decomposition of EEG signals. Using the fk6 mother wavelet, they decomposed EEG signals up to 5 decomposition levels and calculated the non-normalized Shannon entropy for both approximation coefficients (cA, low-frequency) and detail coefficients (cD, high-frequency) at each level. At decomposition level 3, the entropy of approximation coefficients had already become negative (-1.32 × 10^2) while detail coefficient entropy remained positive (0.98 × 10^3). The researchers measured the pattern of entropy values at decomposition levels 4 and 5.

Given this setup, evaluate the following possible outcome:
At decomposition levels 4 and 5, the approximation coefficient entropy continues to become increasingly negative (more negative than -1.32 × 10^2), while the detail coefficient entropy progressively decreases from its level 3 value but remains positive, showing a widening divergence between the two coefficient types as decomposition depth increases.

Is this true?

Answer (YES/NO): NO